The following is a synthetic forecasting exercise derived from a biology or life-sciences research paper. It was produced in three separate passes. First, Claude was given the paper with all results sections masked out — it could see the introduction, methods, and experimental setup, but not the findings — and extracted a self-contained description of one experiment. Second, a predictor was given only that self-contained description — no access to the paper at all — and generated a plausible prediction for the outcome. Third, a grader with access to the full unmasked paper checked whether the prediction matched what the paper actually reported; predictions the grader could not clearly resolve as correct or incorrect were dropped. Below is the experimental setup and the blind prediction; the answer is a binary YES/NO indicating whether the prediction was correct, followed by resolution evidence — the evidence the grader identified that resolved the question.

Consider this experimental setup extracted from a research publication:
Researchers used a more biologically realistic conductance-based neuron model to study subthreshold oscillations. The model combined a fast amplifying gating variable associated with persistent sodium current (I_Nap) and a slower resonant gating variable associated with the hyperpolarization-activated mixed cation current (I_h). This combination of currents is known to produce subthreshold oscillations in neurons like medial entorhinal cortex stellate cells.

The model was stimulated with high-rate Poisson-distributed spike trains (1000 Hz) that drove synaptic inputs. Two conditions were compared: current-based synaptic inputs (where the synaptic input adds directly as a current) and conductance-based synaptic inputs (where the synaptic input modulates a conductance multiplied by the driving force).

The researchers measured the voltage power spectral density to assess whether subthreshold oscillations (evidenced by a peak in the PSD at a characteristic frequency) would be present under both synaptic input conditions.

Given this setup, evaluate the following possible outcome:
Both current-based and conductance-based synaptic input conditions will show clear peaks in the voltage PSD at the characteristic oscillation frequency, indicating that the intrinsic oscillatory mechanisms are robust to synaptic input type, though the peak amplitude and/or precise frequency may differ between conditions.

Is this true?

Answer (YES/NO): NO